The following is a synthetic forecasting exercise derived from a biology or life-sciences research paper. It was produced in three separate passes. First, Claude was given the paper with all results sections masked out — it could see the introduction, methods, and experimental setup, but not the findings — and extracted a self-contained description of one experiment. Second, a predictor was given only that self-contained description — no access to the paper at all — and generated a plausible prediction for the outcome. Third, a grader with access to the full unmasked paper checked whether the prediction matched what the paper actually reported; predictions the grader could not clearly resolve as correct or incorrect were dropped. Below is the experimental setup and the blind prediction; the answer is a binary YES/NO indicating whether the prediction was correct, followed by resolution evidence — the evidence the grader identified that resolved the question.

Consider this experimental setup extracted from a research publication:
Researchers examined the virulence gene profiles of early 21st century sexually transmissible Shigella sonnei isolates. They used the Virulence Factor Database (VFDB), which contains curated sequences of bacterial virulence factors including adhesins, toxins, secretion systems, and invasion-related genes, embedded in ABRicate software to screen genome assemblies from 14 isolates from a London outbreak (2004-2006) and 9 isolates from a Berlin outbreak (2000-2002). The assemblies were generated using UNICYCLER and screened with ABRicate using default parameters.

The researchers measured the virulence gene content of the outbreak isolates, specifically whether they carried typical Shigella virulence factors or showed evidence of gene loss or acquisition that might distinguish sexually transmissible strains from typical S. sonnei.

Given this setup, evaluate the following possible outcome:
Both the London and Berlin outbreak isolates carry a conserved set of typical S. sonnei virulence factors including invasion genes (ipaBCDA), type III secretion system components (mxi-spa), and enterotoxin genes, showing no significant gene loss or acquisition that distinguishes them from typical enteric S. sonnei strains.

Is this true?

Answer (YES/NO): NO